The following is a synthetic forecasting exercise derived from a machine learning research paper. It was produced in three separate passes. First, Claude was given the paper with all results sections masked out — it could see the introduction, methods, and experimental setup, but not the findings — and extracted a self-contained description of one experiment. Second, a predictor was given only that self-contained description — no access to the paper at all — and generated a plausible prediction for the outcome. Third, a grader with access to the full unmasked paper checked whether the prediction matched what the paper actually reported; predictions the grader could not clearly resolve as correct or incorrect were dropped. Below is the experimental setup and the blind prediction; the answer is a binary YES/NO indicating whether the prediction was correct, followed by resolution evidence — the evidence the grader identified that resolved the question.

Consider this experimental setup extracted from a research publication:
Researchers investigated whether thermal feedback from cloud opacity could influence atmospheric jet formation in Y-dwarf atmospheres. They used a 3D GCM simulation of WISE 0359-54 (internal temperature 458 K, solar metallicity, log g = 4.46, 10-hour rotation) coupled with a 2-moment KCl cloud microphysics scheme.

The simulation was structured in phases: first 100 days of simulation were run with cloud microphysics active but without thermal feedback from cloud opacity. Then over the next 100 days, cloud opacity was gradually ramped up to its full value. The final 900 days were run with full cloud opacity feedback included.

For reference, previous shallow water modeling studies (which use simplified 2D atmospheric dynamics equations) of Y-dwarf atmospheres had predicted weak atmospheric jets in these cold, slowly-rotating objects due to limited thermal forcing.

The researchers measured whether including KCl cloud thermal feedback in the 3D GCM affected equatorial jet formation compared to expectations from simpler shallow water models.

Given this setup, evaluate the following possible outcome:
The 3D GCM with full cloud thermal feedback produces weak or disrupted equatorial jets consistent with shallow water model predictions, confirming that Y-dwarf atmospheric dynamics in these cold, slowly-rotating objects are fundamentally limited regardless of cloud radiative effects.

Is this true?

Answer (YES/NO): NO